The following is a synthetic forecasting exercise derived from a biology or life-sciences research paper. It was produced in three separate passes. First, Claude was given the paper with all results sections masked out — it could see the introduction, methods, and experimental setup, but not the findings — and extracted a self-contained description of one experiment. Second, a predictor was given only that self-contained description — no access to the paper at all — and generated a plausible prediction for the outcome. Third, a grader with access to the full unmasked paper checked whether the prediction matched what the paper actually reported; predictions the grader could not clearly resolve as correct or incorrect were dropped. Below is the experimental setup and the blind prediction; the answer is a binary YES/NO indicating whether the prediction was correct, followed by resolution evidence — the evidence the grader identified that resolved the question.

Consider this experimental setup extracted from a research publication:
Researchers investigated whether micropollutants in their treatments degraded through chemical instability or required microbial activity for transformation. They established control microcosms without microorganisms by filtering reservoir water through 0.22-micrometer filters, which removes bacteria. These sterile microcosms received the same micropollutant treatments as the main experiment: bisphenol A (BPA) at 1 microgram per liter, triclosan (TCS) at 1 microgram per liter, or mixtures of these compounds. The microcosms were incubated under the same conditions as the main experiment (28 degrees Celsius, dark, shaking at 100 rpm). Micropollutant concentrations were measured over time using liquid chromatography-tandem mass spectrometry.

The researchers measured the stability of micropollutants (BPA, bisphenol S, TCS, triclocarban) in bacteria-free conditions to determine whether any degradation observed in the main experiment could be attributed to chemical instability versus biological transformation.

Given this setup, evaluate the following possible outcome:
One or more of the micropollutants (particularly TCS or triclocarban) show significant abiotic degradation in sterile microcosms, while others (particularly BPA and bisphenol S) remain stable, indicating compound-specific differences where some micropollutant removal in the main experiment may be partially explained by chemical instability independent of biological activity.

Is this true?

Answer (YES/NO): NO